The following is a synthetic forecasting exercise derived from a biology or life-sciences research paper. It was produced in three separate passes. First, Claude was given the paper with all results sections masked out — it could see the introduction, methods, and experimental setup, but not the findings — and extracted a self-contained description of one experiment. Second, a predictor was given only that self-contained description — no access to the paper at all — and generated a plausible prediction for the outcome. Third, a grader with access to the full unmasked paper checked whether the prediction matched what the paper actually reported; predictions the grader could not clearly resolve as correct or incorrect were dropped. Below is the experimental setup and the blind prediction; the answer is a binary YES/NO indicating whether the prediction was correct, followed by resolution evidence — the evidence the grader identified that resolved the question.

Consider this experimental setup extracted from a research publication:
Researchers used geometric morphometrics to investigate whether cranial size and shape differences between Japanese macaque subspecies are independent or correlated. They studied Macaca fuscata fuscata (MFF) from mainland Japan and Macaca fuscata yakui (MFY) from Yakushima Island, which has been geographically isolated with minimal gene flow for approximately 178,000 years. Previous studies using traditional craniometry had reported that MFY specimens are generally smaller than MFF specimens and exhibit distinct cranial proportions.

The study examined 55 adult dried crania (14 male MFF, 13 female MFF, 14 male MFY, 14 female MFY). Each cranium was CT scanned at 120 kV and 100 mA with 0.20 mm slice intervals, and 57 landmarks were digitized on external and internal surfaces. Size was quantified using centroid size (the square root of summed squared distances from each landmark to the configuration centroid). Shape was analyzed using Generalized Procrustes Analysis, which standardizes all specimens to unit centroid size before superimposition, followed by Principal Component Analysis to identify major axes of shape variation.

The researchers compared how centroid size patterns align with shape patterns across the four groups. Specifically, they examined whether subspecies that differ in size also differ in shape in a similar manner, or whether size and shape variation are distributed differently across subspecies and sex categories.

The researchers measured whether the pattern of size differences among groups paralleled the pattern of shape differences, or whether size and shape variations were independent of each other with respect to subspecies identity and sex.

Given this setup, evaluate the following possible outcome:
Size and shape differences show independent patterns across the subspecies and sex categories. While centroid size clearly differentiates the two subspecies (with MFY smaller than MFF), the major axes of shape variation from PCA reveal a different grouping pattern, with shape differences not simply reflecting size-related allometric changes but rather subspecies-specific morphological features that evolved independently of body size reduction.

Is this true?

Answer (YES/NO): YES